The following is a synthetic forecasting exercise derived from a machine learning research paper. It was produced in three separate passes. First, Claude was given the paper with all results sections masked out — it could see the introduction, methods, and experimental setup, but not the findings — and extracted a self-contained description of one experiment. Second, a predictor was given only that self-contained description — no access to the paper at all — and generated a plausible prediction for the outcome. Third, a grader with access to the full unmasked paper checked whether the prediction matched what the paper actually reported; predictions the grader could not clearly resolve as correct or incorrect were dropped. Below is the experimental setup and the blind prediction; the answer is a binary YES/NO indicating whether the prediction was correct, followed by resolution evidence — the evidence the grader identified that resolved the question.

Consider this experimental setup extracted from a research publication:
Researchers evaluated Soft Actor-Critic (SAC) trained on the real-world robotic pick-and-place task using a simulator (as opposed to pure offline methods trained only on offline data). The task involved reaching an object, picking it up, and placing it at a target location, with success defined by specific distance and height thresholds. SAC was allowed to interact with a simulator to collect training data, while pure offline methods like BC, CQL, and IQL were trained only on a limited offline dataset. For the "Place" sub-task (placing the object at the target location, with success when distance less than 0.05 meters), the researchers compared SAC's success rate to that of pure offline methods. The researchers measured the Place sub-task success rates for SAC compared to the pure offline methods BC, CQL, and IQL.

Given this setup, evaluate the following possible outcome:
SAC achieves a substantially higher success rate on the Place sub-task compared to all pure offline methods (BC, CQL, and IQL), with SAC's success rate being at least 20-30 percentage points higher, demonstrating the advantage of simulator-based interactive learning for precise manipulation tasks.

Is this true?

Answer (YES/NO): YES